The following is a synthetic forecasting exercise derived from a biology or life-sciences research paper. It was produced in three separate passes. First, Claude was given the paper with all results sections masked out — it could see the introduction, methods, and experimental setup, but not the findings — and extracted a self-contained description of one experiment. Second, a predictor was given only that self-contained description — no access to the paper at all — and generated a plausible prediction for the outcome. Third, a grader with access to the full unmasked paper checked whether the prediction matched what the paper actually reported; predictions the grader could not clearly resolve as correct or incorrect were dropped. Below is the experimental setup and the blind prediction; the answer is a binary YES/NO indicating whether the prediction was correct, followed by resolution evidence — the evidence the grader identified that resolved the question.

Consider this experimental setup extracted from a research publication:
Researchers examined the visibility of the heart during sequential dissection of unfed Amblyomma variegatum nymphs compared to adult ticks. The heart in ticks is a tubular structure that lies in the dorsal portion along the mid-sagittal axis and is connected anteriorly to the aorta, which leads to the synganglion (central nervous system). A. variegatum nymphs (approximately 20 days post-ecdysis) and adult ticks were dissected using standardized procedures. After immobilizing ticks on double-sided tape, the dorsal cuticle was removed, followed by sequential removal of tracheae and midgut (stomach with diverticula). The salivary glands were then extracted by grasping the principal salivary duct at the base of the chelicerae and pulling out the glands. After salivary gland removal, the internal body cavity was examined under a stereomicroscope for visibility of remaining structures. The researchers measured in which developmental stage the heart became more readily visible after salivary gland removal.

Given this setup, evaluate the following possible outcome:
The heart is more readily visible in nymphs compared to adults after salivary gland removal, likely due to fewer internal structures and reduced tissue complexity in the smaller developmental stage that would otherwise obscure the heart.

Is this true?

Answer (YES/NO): YES